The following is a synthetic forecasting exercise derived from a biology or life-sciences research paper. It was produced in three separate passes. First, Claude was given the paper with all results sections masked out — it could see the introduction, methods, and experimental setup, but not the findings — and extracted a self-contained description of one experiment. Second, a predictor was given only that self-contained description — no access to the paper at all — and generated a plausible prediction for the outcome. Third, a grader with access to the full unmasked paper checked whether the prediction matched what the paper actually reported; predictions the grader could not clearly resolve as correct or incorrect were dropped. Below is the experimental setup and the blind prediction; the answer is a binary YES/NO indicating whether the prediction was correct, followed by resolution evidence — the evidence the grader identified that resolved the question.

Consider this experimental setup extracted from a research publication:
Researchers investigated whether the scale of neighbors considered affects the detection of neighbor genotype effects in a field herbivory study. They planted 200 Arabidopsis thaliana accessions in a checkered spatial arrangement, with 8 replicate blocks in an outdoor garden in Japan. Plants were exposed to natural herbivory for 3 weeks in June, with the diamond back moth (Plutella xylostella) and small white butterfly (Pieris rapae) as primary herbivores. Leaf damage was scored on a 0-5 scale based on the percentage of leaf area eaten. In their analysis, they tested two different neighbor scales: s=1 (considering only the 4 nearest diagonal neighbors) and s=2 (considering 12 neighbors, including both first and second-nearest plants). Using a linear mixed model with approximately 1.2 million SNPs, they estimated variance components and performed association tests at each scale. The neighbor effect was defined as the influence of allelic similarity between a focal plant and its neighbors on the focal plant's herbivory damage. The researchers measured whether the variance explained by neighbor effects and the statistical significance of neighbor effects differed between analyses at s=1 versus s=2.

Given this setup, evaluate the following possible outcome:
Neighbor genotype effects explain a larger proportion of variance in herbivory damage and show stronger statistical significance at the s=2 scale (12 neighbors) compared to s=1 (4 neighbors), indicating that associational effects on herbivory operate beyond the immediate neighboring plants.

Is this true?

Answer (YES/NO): NO